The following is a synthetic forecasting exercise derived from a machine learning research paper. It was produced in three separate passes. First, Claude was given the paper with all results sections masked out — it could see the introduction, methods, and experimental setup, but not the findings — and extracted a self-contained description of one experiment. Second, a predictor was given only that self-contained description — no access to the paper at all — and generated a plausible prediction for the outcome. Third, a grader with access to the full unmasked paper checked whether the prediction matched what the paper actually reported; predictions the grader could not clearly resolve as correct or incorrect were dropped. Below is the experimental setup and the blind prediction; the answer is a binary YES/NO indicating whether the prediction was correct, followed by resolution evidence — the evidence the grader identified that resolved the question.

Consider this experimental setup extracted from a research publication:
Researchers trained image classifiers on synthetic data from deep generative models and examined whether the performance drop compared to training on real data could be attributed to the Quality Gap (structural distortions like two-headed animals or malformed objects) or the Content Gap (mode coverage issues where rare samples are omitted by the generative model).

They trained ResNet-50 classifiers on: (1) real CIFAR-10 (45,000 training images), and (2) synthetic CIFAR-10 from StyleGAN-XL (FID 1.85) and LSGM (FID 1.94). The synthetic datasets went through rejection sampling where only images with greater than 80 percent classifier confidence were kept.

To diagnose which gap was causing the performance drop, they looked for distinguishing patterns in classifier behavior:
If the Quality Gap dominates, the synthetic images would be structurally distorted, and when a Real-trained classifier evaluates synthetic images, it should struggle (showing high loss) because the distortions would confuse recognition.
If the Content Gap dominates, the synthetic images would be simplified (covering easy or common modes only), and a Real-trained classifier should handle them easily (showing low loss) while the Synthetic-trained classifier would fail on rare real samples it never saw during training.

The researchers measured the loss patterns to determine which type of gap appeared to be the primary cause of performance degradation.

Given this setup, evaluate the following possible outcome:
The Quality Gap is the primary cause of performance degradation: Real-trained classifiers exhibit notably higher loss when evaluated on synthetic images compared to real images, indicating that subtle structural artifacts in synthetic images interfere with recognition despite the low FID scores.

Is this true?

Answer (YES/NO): NO